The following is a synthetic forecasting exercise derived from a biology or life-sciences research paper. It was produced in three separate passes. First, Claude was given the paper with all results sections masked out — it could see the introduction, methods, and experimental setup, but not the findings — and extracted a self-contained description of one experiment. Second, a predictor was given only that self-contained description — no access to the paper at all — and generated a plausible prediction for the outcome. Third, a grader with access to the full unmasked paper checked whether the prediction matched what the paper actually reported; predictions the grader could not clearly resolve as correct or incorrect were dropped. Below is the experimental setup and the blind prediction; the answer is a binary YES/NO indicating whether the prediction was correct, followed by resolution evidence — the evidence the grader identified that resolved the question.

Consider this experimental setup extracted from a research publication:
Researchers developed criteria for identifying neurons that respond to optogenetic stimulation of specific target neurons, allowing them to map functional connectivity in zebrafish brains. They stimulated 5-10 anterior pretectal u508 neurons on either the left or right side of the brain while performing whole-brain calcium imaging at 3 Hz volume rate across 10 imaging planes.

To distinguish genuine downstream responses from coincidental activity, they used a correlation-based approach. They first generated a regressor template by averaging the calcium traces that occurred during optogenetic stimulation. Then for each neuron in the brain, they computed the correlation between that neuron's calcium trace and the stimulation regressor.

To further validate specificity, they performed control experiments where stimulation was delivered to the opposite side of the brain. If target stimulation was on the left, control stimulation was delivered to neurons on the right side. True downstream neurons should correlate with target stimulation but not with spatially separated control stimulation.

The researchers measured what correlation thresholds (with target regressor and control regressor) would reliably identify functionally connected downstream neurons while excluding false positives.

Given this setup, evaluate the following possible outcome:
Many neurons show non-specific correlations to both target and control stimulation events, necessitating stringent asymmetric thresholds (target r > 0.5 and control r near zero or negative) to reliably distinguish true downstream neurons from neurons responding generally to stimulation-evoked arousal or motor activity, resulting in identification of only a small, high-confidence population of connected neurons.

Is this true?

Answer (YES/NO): NO